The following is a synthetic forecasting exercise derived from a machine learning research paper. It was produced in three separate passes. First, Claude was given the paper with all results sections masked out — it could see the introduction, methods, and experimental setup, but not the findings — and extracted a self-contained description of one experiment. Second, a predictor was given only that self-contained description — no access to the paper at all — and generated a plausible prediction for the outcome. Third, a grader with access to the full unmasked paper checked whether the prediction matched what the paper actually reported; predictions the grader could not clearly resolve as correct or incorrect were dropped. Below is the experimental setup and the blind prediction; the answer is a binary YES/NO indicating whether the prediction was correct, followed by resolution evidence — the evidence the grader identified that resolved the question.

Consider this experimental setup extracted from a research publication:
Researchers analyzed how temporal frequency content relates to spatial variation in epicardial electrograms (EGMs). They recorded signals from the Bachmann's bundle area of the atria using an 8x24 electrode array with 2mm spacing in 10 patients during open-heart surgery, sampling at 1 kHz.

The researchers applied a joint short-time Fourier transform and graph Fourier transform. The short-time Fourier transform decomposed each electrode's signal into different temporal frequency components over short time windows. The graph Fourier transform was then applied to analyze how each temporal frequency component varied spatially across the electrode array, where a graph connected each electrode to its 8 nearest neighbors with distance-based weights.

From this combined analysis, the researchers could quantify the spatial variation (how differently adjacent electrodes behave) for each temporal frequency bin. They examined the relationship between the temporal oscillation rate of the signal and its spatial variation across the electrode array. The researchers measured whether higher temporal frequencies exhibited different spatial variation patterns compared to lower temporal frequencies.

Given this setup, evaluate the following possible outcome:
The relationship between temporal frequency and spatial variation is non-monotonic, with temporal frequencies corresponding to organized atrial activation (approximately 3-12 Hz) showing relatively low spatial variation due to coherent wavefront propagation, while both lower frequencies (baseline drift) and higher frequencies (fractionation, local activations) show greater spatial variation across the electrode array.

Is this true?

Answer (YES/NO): NO